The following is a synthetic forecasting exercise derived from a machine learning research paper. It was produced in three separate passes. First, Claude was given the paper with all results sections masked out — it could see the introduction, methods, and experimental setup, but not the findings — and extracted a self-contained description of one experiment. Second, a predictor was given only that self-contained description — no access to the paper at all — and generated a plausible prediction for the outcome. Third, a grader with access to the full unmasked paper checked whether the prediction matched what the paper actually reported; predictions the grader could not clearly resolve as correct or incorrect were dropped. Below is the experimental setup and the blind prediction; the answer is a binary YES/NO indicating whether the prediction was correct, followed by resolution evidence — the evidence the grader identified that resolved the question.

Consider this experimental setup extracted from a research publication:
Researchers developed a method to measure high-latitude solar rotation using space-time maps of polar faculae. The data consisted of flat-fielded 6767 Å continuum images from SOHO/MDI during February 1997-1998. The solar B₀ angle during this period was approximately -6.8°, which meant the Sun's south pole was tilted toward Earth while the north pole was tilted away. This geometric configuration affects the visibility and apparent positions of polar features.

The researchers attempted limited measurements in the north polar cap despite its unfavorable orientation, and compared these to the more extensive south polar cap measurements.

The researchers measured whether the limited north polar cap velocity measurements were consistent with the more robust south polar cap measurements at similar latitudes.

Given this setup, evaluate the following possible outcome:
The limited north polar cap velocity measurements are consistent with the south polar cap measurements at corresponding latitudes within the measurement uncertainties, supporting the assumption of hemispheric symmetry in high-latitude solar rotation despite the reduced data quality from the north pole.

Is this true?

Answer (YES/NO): YES